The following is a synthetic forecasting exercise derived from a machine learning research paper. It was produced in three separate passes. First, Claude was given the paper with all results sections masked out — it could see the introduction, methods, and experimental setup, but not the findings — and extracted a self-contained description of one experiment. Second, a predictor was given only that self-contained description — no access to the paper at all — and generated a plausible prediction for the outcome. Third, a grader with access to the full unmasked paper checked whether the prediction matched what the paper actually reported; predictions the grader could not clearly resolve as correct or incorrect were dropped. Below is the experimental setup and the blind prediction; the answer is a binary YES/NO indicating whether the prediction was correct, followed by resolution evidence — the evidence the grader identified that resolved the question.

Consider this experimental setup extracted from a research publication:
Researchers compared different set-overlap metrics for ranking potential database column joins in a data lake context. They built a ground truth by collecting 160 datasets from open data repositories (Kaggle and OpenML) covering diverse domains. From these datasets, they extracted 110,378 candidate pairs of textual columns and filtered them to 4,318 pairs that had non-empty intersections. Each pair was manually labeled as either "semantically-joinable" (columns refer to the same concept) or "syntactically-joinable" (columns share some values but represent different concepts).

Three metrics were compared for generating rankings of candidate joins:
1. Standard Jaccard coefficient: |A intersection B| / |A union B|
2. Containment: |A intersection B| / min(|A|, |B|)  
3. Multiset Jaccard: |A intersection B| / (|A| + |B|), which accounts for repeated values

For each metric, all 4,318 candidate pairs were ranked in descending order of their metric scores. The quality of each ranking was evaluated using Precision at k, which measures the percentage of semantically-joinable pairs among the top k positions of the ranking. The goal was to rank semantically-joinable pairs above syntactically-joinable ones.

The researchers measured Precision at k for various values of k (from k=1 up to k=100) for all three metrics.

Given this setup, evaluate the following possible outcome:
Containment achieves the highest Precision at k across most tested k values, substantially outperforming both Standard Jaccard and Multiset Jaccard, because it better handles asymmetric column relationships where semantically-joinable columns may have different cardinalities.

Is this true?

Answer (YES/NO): NO